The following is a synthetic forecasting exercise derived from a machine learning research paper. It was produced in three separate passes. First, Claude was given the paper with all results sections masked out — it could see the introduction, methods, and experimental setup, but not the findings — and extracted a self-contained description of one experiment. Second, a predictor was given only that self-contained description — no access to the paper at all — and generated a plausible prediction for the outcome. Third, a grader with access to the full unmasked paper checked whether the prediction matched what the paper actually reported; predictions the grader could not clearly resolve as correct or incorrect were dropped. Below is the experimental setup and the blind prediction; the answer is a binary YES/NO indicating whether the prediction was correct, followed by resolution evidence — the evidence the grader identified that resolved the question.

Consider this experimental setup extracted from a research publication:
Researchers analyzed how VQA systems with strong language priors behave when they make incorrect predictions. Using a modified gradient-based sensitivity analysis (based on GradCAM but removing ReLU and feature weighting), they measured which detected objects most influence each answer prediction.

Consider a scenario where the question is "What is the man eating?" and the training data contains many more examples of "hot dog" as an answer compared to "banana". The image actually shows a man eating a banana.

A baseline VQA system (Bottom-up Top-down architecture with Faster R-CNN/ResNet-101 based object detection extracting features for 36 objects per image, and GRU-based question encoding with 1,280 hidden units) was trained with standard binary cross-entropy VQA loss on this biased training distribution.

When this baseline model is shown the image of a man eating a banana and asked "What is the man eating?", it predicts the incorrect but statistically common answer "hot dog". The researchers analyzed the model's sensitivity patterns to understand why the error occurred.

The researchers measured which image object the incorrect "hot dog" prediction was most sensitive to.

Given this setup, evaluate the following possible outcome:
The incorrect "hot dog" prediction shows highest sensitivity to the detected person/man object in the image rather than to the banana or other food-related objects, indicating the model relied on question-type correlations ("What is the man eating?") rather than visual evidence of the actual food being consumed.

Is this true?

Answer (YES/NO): NO